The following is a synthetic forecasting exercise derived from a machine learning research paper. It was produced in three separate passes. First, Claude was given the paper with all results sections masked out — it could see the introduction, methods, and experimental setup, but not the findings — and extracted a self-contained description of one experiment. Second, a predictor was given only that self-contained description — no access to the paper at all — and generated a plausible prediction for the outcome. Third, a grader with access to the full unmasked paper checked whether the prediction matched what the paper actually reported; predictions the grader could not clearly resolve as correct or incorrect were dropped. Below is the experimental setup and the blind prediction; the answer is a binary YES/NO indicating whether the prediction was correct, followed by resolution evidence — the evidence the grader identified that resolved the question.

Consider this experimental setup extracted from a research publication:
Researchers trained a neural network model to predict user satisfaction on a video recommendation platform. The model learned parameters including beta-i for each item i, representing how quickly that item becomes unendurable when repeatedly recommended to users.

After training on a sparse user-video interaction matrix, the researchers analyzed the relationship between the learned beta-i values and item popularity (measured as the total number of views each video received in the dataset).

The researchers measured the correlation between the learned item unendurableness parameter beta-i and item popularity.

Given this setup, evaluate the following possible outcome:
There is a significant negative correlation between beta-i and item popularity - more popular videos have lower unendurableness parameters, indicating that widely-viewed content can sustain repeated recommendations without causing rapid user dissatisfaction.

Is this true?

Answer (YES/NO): NO